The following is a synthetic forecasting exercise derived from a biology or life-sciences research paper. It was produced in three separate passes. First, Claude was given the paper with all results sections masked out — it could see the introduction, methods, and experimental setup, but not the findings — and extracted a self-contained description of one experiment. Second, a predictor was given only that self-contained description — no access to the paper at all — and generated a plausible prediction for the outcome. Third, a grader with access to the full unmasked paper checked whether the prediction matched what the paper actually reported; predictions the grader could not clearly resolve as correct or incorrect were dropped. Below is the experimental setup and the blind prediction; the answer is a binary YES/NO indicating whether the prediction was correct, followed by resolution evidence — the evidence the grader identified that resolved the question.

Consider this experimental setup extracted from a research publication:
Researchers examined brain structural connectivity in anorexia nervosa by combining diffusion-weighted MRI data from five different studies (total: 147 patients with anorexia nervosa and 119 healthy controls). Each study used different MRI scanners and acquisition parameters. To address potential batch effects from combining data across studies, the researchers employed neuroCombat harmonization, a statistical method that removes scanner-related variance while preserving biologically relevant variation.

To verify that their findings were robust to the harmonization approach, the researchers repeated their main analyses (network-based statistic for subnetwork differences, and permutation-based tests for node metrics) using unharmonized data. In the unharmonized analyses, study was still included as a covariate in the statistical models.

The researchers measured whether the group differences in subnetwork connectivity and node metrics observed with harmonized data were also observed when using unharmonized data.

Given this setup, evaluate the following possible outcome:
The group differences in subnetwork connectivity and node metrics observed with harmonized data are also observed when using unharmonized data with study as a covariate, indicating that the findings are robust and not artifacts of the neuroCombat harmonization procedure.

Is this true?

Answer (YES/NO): YES